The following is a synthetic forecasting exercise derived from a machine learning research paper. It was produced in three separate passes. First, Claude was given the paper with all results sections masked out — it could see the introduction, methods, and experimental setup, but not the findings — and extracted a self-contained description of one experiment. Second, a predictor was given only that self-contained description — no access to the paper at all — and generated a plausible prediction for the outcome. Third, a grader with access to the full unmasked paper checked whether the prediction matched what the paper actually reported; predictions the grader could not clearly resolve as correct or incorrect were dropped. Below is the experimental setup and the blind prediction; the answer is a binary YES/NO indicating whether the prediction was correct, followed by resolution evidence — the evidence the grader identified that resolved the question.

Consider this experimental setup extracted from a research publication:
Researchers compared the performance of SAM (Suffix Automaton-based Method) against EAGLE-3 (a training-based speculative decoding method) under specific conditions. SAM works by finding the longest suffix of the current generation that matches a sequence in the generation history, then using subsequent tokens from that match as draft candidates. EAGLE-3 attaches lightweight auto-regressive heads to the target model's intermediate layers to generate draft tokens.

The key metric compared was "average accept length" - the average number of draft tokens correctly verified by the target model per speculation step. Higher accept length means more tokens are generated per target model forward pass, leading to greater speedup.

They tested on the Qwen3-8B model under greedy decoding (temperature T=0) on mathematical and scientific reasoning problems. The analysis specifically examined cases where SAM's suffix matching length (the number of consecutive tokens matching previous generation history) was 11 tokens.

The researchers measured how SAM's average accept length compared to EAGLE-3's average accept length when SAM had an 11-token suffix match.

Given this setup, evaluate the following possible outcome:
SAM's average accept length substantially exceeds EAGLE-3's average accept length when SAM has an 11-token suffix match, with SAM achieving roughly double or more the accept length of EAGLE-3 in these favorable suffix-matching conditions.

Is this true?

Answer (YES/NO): YES